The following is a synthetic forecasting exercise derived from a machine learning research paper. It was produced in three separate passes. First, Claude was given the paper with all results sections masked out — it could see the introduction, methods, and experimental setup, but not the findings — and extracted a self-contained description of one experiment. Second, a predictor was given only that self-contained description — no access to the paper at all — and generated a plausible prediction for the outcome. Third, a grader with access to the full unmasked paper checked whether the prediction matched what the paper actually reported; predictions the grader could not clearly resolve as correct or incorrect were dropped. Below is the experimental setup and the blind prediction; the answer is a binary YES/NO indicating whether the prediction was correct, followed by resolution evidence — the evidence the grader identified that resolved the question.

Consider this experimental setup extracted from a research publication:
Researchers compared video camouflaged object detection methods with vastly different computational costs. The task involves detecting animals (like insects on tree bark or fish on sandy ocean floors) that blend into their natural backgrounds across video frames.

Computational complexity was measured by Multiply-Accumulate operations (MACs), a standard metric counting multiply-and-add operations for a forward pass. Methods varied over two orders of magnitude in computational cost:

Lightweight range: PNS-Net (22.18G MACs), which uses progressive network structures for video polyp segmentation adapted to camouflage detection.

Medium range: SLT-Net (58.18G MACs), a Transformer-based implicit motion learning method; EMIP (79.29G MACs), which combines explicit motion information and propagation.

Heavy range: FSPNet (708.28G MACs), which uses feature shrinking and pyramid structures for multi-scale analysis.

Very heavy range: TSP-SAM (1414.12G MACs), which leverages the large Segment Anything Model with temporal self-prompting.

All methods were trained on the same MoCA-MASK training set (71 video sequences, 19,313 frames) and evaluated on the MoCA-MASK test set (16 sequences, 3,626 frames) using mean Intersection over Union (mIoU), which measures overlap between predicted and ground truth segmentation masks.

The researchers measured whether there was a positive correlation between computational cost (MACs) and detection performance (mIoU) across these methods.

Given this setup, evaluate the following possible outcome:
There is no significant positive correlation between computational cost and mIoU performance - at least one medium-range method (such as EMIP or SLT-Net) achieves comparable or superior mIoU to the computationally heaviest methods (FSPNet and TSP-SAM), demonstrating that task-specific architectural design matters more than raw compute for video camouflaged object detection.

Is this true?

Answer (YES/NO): YES